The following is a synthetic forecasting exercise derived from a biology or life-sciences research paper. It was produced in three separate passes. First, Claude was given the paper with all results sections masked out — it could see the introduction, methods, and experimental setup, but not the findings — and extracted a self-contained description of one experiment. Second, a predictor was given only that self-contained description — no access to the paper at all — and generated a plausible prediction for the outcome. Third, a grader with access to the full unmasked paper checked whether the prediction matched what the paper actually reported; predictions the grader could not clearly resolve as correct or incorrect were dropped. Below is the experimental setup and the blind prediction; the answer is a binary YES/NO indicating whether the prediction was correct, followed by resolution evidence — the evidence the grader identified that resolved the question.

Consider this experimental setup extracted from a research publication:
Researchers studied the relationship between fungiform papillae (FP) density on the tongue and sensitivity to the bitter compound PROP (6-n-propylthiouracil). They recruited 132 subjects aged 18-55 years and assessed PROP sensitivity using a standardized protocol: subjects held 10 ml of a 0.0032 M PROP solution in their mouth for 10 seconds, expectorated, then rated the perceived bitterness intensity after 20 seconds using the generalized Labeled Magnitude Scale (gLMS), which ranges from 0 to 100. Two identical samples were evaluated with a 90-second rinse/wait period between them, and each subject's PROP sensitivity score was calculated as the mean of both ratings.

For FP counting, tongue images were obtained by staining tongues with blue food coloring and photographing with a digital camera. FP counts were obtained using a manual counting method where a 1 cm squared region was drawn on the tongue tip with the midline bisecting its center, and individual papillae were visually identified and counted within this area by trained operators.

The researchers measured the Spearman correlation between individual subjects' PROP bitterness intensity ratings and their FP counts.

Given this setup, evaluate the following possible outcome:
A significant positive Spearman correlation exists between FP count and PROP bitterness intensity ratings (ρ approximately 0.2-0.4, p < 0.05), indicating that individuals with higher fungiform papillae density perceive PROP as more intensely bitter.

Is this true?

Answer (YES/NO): NO